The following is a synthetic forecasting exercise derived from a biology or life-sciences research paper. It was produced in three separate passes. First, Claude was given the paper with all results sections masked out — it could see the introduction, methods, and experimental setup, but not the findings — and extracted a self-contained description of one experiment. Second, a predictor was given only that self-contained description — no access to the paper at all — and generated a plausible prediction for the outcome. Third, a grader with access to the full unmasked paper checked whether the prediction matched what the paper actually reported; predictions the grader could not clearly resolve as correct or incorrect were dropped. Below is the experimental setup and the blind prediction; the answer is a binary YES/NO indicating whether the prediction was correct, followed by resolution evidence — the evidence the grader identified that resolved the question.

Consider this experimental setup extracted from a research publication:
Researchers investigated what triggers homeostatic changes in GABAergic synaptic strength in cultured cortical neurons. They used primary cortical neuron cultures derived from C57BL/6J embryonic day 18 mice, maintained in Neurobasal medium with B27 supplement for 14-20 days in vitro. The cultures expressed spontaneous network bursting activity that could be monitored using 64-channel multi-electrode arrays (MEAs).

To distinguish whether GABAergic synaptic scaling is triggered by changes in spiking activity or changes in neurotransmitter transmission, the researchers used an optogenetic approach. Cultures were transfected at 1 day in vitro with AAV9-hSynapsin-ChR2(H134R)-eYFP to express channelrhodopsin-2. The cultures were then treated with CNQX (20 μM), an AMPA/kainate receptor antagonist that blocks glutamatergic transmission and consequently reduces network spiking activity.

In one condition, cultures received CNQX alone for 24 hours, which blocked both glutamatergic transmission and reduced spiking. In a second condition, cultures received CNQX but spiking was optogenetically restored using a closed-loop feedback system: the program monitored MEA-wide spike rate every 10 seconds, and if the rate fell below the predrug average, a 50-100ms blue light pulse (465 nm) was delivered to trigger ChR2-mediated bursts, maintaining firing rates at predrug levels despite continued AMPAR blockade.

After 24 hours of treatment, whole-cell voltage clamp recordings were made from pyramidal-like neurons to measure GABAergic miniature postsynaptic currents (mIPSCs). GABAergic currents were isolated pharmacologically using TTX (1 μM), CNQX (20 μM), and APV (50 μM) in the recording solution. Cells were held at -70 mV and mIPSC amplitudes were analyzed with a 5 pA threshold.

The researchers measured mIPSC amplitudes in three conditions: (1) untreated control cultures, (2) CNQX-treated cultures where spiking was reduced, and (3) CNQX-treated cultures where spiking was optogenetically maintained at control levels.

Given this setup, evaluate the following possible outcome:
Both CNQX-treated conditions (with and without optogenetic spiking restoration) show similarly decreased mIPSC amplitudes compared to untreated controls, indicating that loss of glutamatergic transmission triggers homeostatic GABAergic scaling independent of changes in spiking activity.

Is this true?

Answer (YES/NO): NO